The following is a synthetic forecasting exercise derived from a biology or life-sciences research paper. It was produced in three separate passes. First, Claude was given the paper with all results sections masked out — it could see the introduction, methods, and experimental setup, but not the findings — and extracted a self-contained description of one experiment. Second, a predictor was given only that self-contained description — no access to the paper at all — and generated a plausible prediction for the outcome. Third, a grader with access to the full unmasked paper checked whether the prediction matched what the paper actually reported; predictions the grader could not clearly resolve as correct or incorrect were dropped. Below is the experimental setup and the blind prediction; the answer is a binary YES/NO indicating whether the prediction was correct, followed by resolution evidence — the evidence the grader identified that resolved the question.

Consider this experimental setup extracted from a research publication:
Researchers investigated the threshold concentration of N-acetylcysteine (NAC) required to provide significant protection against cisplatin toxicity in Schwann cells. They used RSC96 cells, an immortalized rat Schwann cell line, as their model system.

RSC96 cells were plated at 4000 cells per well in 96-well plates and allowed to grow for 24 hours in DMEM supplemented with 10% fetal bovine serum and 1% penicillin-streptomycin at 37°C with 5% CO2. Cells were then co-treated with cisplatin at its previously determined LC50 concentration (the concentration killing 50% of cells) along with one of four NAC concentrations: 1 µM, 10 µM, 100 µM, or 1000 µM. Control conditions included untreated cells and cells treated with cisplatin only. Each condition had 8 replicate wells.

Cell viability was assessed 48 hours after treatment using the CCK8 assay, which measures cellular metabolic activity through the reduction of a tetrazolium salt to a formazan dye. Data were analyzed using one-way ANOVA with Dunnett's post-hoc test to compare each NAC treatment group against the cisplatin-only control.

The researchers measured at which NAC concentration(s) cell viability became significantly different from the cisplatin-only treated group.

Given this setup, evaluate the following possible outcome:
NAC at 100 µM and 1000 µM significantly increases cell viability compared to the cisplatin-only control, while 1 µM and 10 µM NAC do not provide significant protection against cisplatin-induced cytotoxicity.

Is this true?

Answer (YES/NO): YES